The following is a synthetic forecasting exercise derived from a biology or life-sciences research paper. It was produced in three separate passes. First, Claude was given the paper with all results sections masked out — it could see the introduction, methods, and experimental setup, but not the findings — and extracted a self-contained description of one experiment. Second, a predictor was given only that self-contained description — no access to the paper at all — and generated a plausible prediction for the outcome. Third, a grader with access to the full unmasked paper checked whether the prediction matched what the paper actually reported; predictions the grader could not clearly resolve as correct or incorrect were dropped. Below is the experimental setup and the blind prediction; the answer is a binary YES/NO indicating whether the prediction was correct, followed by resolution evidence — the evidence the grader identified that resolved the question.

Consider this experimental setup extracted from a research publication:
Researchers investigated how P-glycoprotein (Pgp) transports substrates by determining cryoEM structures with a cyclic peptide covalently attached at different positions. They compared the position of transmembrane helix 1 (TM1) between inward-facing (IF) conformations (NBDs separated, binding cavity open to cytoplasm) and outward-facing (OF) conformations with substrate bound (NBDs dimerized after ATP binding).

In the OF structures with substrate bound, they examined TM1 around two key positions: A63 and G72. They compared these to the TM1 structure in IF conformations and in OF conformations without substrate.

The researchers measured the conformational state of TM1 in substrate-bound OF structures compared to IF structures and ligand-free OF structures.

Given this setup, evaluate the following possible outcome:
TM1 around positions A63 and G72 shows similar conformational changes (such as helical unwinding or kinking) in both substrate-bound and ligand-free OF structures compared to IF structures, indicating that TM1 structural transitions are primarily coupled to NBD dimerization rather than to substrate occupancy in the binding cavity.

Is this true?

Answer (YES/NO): NO